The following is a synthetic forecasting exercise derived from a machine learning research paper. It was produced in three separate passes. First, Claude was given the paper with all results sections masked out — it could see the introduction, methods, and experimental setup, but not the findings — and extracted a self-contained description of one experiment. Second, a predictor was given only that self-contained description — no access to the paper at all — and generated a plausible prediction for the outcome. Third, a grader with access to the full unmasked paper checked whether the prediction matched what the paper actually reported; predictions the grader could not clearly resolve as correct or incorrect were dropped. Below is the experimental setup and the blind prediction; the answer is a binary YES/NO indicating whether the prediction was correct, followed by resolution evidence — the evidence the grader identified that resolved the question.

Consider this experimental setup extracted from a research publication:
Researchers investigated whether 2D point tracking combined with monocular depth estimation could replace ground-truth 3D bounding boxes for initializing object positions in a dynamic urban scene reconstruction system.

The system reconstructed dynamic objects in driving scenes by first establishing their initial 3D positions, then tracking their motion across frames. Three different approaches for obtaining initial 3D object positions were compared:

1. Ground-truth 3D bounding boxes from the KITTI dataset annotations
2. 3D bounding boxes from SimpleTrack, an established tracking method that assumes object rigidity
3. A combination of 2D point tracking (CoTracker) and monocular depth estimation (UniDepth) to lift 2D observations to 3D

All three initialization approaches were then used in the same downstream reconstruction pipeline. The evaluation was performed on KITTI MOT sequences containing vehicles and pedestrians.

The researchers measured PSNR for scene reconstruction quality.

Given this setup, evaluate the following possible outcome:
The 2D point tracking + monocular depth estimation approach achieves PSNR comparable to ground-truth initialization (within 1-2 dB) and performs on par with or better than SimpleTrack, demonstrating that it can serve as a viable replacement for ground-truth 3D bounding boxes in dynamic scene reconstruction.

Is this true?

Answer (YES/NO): YES